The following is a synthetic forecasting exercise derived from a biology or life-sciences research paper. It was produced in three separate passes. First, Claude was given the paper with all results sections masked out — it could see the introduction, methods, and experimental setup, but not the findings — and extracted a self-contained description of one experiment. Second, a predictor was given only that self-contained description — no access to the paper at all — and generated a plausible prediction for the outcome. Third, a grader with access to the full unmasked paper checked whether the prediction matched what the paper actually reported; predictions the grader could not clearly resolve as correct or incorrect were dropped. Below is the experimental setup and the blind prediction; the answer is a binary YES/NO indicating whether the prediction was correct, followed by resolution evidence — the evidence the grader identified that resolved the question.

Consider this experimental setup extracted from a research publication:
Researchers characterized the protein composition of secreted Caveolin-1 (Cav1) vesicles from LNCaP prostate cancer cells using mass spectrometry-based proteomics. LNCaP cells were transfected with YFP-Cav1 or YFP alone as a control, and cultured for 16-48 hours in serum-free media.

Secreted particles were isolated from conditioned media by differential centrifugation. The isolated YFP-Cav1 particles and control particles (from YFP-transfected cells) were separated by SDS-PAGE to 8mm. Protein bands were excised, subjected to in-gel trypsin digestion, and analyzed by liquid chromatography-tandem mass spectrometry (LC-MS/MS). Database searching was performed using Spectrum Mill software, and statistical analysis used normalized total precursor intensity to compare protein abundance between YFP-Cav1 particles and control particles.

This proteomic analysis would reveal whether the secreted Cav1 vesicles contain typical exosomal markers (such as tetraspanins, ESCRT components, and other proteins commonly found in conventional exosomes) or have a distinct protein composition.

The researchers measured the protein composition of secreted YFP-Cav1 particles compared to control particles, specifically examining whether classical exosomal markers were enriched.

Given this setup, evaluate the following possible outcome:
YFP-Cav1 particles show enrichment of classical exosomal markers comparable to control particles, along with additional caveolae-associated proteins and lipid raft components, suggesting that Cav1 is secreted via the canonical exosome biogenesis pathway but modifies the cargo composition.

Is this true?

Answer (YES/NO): NO